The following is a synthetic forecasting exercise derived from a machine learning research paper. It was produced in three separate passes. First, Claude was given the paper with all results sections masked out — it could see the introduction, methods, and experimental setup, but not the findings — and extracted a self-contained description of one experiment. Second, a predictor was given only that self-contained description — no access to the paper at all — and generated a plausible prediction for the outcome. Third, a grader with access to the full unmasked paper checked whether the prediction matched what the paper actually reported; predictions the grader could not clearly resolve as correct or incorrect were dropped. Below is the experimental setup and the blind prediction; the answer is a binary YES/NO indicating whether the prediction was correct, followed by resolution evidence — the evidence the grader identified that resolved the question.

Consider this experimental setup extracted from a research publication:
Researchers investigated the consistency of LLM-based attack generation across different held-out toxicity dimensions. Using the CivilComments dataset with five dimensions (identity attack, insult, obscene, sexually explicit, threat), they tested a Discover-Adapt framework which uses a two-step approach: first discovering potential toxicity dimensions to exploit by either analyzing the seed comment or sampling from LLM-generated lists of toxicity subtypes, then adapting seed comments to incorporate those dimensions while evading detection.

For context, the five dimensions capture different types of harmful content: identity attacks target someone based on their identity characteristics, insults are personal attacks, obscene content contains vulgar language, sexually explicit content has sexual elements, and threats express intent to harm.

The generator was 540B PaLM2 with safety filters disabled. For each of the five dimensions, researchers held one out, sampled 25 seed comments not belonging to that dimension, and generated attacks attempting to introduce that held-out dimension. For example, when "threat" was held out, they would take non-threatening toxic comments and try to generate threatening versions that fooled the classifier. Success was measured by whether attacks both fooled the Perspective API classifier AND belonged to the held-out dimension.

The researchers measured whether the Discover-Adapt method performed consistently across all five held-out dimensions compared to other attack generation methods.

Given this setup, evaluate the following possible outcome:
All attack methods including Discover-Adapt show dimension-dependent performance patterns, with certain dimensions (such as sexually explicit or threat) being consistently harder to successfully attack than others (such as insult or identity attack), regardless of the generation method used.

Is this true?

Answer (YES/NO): NO